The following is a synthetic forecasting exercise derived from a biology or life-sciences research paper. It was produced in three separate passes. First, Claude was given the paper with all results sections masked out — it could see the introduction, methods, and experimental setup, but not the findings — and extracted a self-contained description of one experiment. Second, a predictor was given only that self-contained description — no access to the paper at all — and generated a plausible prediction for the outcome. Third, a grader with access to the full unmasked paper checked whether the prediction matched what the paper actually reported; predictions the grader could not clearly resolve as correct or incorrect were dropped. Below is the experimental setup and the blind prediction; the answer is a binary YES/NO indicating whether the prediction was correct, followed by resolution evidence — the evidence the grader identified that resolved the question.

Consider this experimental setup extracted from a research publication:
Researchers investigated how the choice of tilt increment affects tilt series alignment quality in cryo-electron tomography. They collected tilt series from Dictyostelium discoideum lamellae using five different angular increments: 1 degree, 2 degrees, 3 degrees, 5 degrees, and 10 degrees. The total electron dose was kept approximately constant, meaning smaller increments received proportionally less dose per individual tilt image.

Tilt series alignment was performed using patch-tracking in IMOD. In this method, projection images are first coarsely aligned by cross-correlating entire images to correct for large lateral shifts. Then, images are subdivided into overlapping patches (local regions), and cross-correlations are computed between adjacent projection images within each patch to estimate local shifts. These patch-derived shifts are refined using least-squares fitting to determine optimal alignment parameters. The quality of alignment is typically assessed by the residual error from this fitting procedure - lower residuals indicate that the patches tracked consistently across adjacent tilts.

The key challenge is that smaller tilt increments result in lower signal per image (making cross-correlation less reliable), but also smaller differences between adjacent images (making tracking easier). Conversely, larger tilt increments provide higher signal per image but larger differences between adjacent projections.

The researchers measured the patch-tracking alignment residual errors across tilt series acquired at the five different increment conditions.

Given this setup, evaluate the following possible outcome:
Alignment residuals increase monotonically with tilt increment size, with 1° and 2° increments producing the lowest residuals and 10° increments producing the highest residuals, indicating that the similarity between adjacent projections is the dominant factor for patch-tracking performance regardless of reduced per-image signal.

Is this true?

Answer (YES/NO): YES